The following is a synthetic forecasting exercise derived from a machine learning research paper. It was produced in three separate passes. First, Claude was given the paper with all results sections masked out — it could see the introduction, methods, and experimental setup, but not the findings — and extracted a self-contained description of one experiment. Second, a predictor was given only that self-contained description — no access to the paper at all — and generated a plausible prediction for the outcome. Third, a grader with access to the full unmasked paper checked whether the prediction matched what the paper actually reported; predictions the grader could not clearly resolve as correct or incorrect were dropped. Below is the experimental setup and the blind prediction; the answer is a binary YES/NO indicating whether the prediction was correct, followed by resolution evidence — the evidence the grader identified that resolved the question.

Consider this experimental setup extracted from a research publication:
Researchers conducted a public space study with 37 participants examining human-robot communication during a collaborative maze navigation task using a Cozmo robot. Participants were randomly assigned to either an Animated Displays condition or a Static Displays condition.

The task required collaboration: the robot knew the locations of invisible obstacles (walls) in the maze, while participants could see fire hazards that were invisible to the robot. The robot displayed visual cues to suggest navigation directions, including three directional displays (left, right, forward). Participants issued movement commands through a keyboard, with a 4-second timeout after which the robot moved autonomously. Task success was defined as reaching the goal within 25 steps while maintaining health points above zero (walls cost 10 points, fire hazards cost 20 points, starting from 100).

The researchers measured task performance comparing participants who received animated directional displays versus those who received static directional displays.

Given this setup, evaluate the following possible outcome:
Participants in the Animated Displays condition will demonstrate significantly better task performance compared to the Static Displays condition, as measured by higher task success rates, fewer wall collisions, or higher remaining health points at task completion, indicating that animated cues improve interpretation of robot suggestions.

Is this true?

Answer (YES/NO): NO